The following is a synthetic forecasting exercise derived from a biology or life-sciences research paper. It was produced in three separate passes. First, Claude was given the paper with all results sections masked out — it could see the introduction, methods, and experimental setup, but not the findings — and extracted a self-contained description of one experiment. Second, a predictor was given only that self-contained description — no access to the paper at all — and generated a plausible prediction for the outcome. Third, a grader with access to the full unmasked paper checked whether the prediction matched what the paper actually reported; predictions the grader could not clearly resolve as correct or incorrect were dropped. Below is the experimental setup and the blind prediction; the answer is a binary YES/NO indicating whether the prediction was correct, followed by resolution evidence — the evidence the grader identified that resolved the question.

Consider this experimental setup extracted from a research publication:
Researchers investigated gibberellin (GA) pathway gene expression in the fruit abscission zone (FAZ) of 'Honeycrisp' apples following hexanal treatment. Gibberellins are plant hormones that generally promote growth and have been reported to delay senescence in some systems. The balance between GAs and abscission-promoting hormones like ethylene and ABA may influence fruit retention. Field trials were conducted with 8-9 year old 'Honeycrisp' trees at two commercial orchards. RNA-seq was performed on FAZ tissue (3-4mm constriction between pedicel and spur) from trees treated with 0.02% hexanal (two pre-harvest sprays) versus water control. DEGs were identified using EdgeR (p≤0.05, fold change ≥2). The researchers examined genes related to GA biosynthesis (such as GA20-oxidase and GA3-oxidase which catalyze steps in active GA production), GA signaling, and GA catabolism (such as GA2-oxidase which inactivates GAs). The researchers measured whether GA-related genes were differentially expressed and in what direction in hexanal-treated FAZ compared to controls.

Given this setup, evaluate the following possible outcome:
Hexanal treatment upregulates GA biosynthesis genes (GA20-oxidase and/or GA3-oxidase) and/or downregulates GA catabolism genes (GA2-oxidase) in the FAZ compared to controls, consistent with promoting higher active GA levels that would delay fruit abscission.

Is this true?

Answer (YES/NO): YES